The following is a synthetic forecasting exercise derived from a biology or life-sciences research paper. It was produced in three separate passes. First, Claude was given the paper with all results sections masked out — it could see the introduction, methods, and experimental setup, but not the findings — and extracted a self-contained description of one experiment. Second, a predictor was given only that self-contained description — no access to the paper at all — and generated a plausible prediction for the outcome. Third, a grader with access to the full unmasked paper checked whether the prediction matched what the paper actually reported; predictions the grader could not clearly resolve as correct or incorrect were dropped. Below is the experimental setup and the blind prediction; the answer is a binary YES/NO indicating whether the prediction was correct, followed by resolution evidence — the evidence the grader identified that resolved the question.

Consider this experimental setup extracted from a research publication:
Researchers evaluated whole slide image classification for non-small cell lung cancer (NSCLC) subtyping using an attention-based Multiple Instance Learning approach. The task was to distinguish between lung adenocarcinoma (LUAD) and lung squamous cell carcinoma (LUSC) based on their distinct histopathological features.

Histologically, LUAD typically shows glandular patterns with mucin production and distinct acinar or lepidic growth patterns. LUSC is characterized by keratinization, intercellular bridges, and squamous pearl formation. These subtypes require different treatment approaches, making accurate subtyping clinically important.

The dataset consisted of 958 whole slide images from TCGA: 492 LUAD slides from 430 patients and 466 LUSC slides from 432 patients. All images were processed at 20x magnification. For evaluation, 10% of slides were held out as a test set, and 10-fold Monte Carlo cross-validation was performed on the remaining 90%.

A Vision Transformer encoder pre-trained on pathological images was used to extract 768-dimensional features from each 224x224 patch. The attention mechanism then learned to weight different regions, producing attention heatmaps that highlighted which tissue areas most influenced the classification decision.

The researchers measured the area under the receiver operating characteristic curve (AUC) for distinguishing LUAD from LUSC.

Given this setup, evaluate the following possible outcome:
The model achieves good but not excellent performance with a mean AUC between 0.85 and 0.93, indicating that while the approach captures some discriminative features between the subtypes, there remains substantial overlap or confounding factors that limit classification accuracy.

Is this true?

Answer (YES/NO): NO